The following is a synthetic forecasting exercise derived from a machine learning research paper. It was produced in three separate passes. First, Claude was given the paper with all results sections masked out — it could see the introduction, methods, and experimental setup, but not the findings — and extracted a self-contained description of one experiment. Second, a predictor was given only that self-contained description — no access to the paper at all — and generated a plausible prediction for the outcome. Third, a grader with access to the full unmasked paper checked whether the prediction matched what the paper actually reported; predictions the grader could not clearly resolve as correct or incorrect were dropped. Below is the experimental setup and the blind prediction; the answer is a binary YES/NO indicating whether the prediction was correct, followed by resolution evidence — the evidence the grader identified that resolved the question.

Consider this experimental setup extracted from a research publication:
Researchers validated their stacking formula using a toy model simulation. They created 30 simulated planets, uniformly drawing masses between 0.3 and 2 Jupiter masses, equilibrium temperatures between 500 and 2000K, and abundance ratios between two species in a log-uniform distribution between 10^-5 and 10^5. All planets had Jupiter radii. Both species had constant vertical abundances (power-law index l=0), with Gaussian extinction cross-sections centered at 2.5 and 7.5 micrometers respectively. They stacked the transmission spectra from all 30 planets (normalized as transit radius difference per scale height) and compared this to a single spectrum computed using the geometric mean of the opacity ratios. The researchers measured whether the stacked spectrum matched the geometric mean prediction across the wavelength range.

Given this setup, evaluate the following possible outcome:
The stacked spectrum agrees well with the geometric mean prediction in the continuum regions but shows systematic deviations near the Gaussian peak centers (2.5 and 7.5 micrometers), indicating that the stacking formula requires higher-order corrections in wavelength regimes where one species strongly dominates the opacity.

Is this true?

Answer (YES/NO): NO